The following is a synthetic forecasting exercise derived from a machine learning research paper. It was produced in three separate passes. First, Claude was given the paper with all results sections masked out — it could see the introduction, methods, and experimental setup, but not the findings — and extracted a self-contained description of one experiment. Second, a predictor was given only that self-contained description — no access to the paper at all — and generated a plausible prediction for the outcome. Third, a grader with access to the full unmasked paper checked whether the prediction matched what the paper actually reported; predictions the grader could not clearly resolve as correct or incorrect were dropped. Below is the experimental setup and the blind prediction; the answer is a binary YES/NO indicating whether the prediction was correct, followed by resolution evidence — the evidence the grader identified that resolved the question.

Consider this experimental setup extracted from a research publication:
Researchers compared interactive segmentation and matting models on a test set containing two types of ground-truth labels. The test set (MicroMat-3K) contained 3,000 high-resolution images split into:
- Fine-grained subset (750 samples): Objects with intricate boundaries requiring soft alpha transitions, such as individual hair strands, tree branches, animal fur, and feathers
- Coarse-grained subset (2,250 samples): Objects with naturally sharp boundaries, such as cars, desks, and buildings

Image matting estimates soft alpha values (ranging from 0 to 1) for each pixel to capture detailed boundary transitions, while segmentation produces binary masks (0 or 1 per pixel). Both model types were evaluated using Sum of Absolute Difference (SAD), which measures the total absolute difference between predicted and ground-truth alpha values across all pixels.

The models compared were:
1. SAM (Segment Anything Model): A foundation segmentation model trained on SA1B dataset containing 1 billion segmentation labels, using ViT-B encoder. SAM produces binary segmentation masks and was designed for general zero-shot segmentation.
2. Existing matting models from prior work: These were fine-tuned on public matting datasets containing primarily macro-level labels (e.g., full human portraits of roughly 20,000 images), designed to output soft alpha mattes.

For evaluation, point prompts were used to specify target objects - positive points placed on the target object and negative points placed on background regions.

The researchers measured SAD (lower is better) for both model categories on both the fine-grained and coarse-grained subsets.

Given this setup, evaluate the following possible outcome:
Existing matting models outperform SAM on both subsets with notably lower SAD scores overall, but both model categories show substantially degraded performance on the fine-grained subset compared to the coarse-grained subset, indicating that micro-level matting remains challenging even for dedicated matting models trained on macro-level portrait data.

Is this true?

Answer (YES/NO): NO